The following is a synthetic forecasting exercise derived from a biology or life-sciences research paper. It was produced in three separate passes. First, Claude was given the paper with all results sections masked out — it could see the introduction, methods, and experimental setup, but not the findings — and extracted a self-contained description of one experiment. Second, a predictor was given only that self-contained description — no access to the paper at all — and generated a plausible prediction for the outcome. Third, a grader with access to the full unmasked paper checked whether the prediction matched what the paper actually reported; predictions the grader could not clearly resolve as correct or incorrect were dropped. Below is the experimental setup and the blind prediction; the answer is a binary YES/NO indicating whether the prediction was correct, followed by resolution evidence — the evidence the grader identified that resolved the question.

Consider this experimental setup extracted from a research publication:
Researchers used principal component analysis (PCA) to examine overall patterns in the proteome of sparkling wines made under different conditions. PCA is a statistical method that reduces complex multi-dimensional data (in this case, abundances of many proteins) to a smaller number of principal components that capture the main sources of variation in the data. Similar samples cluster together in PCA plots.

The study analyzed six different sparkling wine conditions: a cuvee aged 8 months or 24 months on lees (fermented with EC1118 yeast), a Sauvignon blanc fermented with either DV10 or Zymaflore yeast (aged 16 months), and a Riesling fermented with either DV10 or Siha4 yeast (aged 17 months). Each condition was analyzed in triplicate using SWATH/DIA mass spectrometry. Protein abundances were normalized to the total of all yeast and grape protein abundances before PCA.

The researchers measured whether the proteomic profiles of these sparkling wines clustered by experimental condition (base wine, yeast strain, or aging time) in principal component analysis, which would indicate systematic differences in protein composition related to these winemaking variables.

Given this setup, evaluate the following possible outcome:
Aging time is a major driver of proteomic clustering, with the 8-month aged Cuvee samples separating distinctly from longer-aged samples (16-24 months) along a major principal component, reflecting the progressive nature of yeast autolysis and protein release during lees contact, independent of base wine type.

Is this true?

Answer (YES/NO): NO